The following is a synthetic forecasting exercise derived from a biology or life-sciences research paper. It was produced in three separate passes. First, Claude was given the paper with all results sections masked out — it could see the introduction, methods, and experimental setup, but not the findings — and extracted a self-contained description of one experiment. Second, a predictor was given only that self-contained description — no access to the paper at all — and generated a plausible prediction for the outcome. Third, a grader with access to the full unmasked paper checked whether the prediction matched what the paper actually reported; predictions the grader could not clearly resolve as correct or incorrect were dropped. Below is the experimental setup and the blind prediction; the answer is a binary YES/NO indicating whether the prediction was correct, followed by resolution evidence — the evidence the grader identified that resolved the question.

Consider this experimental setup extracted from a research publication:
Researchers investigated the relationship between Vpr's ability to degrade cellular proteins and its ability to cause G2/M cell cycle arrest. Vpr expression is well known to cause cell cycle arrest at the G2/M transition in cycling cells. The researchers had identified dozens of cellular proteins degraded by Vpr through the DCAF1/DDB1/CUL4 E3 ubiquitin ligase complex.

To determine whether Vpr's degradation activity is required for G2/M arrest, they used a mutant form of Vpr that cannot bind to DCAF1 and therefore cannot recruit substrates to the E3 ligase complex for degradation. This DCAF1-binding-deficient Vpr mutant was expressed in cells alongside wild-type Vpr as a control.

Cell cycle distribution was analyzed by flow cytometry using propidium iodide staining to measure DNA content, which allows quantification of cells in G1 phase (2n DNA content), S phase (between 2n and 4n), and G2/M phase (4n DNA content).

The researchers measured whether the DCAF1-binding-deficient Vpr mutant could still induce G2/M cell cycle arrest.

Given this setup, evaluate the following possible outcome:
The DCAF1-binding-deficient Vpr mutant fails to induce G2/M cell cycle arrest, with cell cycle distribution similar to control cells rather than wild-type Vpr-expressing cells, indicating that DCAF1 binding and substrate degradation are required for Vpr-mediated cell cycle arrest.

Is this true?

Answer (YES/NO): YES